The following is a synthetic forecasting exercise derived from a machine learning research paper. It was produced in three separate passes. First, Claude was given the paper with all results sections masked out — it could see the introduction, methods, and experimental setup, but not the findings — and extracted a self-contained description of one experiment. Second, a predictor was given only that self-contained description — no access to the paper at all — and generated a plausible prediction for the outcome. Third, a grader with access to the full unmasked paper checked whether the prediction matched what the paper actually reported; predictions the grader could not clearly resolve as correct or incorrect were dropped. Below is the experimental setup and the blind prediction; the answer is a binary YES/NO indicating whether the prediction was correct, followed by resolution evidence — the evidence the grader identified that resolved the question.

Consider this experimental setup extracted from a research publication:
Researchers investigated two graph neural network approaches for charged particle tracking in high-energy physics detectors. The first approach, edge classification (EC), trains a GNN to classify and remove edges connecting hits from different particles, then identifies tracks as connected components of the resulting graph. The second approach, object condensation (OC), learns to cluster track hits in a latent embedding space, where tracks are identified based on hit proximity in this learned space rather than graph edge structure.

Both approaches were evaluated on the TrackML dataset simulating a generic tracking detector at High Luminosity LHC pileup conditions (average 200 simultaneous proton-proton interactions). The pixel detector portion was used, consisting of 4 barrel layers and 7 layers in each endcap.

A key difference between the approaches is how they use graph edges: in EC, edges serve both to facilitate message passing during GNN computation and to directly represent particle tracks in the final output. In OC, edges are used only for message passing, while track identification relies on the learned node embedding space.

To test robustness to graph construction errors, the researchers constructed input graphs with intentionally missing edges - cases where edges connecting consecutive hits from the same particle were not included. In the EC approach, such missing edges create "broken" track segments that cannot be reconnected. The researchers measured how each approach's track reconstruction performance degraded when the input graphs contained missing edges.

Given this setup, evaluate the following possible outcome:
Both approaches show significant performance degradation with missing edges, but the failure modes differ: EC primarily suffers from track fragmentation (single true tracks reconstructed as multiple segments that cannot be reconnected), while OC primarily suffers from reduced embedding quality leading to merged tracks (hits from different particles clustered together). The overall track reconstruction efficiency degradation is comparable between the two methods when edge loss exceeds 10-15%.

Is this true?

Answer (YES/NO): NO